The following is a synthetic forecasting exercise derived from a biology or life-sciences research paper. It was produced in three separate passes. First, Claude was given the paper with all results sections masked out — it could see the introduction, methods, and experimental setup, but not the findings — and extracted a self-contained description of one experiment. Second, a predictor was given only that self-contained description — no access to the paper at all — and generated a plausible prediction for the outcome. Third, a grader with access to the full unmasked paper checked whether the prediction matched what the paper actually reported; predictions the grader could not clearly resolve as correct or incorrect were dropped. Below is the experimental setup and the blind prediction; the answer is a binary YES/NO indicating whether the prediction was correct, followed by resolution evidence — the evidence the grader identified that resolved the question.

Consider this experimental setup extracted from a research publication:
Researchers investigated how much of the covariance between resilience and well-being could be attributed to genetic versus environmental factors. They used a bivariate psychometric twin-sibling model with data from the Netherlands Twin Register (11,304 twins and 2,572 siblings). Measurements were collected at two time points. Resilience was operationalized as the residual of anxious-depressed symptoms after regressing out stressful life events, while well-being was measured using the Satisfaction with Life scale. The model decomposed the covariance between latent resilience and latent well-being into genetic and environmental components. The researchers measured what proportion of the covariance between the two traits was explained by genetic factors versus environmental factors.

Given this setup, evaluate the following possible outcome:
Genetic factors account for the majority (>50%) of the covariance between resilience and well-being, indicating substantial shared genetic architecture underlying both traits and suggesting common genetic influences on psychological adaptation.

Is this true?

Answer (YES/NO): YES